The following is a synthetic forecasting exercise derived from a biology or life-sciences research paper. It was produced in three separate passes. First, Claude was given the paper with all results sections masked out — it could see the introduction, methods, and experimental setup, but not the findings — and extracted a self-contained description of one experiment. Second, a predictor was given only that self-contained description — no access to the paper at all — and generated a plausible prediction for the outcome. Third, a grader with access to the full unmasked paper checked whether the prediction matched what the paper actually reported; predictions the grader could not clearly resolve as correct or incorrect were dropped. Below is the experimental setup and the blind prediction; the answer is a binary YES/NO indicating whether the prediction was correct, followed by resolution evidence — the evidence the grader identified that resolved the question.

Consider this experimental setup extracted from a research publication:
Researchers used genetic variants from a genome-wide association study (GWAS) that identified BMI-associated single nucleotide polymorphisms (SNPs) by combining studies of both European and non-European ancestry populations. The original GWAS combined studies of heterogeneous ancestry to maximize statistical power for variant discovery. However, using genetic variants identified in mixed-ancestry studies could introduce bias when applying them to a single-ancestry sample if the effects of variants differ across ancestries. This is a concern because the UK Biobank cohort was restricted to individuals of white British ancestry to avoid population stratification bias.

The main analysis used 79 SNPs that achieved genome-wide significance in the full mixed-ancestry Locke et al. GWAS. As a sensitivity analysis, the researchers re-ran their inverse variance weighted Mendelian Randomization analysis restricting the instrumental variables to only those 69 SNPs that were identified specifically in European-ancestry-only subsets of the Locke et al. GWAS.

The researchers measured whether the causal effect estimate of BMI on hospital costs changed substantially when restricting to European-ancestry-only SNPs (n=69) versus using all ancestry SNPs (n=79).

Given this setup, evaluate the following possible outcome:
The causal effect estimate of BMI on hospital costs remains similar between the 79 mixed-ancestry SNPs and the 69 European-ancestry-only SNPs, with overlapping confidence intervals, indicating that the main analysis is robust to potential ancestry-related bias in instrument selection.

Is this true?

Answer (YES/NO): NO